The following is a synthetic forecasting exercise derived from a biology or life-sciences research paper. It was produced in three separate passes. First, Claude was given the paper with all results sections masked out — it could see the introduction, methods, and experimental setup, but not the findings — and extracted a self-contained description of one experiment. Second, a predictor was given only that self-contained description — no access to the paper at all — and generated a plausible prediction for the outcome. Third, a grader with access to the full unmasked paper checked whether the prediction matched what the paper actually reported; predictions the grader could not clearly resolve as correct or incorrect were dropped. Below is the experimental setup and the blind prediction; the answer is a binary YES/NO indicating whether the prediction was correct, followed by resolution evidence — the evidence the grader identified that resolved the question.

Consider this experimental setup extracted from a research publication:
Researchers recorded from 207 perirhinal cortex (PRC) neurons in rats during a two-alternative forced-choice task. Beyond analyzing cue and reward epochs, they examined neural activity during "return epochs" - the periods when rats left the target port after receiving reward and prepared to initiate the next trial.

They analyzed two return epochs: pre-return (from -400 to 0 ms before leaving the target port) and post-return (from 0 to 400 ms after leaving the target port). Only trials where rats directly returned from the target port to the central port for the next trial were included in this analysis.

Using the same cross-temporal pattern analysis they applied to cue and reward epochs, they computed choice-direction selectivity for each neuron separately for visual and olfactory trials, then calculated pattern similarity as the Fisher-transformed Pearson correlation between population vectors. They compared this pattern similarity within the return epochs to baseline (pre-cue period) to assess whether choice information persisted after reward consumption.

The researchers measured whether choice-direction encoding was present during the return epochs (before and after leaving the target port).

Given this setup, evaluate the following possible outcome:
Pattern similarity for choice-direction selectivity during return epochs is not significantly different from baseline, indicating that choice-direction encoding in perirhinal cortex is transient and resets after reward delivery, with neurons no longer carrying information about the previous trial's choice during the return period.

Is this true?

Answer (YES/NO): NO